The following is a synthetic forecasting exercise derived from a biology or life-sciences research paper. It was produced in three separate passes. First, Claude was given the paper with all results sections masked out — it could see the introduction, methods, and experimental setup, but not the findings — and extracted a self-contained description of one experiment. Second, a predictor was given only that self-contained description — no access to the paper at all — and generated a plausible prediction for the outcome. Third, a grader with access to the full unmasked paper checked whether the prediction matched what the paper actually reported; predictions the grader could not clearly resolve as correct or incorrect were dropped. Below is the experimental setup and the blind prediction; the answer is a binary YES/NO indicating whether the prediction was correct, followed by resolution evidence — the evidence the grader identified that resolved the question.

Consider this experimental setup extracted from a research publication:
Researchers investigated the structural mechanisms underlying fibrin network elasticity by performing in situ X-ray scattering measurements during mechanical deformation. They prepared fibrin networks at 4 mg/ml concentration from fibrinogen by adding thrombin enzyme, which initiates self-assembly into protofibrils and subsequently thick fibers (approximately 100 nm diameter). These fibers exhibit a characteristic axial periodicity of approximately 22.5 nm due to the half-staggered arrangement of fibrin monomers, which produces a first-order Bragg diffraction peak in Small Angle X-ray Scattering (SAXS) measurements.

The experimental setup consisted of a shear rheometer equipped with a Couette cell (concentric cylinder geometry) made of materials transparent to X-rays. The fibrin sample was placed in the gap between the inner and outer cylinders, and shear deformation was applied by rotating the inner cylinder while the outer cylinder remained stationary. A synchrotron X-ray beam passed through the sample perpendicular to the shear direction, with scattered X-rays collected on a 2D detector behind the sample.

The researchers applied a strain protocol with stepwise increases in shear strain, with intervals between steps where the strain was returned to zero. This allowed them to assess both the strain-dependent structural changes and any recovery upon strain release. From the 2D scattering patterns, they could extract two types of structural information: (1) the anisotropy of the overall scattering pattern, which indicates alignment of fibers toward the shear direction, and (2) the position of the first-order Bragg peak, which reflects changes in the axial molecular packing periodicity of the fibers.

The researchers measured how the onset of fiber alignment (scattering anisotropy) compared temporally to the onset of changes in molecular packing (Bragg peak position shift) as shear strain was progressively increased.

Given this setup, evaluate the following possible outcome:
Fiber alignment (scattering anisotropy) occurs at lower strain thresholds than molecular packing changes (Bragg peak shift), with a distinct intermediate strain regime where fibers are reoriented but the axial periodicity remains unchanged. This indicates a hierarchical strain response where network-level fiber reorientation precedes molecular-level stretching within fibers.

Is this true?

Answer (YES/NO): YES